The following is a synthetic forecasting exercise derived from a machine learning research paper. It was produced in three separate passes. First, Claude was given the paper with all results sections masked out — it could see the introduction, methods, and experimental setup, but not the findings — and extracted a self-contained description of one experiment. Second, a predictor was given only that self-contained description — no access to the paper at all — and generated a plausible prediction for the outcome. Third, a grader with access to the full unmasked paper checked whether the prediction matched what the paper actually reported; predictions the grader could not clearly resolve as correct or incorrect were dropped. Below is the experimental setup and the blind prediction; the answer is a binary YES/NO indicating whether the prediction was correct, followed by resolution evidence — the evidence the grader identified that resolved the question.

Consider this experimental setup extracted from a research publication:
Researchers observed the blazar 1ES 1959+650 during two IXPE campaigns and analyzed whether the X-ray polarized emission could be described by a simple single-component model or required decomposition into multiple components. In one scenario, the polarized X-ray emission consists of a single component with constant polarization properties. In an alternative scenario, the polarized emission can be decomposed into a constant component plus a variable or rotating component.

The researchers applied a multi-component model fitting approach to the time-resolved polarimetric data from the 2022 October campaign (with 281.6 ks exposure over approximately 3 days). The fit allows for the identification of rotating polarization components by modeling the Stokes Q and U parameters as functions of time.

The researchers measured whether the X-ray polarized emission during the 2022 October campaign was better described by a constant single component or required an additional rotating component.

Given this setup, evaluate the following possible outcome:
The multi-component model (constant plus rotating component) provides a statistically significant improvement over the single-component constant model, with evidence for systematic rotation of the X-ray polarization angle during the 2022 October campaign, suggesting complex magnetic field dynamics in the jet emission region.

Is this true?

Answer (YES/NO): YES